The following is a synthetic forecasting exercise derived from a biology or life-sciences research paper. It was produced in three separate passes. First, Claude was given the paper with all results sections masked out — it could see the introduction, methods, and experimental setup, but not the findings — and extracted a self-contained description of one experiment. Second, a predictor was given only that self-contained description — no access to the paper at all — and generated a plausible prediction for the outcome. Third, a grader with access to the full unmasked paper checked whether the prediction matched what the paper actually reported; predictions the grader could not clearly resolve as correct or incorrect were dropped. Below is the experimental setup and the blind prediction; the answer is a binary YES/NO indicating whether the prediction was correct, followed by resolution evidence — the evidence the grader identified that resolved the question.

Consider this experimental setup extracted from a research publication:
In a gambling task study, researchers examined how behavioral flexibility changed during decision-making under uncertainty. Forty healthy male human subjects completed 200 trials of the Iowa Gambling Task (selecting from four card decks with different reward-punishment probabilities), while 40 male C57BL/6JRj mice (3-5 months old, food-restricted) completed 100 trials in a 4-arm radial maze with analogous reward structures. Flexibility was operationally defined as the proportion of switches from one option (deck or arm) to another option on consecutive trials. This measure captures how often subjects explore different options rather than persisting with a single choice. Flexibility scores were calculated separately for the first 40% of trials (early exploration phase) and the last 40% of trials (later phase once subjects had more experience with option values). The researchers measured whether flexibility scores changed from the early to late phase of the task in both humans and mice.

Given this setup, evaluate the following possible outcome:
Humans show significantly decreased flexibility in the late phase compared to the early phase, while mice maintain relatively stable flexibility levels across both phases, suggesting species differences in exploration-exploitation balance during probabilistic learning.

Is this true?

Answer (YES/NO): NO